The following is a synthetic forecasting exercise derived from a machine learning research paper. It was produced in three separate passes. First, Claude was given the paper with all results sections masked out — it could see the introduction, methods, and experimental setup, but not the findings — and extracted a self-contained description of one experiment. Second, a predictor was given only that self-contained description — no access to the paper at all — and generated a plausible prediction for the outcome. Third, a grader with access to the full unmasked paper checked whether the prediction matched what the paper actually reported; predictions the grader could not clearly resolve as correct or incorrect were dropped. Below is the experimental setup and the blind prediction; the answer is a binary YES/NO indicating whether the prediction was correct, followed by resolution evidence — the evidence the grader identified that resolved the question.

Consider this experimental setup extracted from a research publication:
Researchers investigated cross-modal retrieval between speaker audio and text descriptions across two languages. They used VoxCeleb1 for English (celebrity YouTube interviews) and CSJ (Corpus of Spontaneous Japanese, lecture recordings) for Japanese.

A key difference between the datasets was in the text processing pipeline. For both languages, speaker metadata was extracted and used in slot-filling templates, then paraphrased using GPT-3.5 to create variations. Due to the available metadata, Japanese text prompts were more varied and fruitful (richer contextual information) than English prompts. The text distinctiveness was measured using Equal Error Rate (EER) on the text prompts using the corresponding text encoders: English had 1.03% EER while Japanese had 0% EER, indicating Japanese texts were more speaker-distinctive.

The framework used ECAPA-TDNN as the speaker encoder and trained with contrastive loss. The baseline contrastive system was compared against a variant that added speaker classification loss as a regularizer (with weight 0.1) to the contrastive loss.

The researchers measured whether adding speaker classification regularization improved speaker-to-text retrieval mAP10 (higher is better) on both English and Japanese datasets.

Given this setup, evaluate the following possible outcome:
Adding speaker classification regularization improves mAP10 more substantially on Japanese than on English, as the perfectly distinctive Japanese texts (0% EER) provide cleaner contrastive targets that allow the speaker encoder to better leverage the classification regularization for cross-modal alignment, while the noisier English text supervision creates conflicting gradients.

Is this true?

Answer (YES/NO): NO